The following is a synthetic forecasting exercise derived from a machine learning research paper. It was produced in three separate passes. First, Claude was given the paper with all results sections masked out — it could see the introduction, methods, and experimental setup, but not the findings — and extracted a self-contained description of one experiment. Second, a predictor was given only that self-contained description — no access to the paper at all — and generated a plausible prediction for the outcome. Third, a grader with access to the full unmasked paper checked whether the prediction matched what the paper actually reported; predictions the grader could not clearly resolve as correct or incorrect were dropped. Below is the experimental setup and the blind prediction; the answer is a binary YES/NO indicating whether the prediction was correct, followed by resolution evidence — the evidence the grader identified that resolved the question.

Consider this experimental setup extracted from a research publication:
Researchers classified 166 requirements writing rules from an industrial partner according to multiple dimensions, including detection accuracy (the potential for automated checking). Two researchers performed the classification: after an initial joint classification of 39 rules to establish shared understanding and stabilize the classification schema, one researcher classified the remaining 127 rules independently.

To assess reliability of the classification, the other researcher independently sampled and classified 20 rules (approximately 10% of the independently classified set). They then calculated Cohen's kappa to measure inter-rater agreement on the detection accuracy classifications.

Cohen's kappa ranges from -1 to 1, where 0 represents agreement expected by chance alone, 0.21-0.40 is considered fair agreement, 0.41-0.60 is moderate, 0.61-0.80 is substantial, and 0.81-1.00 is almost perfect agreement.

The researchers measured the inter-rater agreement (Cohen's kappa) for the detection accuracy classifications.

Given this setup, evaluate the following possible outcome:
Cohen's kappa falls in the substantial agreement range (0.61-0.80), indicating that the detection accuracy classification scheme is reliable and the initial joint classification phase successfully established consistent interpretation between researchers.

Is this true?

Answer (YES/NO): YES